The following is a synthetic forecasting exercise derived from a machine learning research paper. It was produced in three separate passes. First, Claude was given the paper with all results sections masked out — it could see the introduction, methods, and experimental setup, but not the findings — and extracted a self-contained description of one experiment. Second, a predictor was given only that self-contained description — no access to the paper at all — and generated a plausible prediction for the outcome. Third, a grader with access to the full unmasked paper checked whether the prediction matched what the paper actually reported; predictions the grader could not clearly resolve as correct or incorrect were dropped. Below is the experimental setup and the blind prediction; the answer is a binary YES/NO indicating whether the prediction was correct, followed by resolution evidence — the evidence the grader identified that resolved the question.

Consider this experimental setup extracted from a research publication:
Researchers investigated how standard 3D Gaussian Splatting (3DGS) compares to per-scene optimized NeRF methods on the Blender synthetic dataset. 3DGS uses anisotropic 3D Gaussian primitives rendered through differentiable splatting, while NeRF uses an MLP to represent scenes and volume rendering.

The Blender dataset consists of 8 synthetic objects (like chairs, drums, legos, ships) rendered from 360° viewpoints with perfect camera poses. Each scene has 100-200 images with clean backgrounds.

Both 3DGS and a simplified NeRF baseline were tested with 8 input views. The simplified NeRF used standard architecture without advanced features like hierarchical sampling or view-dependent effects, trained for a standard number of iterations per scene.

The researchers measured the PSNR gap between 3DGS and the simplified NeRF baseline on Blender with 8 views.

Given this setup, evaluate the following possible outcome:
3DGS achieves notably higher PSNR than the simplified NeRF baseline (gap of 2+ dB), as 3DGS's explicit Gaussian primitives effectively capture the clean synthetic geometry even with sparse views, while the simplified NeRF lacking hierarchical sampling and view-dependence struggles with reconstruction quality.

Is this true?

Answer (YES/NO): YES